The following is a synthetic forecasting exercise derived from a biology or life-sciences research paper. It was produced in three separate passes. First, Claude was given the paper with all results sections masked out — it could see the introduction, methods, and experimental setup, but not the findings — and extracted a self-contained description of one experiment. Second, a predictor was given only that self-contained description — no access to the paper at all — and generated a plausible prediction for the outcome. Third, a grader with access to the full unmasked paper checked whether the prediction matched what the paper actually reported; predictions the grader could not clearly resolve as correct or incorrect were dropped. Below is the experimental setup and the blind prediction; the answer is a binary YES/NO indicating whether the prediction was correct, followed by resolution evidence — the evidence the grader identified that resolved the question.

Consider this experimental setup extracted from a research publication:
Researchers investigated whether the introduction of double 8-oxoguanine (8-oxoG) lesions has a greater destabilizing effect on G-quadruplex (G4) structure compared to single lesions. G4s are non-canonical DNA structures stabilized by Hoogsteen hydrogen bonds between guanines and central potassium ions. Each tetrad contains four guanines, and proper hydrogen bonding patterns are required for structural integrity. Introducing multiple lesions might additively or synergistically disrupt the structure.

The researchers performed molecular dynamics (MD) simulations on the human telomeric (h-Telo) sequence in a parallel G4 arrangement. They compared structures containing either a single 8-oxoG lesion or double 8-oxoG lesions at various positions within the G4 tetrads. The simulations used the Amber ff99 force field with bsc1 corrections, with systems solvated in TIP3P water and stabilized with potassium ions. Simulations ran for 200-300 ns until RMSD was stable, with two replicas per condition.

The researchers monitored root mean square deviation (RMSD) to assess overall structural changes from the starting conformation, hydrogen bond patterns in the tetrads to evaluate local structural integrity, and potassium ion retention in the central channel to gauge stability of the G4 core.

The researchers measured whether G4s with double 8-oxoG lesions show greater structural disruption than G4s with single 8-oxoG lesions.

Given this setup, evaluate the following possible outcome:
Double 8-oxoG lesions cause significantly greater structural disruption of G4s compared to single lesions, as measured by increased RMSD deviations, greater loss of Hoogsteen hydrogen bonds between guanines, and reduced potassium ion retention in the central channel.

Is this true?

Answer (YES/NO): YES